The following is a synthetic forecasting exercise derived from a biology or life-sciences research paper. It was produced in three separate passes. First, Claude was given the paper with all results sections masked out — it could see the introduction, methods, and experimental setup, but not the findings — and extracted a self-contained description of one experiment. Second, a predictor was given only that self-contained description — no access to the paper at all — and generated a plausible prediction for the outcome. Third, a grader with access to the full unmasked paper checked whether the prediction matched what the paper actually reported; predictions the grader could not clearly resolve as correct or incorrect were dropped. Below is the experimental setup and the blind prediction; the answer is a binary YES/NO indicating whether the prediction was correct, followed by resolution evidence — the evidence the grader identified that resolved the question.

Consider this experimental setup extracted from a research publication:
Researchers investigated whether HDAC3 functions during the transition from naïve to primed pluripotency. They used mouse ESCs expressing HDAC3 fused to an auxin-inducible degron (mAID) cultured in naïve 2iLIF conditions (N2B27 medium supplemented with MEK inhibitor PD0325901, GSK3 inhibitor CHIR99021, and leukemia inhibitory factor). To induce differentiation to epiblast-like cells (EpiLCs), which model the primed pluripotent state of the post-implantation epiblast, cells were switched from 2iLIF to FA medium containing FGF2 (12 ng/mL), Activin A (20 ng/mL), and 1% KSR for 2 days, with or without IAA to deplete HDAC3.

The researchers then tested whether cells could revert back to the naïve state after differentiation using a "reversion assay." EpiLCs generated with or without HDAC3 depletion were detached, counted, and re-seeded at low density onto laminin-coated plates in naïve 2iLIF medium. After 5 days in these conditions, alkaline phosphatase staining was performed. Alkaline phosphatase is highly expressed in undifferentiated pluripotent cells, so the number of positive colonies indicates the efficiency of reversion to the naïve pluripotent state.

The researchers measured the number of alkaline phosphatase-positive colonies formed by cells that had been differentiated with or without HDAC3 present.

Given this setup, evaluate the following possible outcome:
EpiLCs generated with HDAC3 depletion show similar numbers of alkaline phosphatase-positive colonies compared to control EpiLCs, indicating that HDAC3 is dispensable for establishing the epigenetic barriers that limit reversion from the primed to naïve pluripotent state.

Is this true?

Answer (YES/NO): NO